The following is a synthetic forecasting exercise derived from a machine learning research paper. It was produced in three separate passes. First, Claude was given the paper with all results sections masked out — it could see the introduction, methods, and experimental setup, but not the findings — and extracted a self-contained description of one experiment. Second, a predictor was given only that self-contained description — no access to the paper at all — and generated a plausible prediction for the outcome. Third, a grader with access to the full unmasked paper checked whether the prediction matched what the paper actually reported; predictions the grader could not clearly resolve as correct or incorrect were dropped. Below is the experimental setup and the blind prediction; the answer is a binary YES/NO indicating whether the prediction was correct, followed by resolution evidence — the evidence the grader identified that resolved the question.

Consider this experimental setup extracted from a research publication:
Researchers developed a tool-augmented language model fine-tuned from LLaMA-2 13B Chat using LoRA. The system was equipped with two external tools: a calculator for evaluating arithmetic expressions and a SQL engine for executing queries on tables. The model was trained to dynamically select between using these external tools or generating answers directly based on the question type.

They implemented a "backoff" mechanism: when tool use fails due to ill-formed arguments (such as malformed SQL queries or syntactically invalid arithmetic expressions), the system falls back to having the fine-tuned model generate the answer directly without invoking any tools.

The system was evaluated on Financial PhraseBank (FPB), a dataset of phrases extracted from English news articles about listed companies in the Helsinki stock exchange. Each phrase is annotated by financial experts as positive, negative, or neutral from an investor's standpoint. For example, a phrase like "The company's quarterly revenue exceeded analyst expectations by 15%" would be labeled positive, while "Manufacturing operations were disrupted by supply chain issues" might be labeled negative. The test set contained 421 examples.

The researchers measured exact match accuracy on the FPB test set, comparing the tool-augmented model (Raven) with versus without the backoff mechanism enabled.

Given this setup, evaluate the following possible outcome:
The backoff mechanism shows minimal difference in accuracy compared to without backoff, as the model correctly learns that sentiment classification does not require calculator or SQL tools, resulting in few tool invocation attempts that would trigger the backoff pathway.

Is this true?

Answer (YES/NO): YES